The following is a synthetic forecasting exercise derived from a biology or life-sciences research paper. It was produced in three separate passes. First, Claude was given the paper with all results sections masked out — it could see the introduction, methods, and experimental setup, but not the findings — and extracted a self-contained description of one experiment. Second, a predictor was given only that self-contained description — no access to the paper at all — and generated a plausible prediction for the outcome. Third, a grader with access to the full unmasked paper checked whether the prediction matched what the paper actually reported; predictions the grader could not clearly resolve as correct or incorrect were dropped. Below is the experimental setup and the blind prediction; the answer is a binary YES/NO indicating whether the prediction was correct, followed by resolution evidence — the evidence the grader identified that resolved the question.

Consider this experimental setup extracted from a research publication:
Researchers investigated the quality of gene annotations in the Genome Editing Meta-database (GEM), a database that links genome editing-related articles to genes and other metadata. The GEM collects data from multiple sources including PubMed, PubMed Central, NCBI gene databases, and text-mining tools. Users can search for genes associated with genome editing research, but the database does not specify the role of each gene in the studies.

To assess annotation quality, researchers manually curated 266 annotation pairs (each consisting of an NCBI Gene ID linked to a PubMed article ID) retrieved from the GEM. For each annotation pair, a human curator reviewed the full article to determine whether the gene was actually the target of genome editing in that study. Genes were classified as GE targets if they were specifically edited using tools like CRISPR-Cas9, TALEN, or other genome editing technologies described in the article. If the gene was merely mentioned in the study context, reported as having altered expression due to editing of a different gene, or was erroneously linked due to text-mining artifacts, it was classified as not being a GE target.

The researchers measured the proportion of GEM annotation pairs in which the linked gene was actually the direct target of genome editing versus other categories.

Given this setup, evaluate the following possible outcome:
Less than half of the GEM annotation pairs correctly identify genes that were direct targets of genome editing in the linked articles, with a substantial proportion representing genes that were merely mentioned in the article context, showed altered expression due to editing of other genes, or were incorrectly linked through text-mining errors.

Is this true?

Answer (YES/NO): YES